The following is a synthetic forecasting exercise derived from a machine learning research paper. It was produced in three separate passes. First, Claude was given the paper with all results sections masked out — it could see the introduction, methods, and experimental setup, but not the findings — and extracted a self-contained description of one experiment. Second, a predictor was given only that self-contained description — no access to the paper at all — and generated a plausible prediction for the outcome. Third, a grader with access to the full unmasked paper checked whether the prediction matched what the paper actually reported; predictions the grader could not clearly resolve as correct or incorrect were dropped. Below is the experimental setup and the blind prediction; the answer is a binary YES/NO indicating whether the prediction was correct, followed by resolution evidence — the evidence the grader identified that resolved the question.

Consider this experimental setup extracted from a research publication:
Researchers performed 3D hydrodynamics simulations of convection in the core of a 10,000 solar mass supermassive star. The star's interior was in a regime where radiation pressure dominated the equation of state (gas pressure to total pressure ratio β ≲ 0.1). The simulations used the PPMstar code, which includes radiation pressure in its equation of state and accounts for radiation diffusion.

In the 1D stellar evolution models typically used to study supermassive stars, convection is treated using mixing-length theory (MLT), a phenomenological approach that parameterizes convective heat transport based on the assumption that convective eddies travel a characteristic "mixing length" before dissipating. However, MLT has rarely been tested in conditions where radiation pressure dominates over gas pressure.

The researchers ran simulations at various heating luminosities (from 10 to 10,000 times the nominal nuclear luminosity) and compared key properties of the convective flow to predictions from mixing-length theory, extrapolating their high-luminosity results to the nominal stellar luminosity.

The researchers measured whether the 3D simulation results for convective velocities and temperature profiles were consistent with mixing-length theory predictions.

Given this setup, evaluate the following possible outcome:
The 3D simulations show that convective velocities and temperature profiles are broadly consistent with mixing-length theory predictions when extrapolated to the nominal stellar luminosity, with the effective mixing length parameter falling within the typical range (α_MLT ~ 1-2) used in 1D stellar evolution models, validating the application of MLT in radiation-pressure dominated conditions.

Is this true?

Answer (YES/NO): NO